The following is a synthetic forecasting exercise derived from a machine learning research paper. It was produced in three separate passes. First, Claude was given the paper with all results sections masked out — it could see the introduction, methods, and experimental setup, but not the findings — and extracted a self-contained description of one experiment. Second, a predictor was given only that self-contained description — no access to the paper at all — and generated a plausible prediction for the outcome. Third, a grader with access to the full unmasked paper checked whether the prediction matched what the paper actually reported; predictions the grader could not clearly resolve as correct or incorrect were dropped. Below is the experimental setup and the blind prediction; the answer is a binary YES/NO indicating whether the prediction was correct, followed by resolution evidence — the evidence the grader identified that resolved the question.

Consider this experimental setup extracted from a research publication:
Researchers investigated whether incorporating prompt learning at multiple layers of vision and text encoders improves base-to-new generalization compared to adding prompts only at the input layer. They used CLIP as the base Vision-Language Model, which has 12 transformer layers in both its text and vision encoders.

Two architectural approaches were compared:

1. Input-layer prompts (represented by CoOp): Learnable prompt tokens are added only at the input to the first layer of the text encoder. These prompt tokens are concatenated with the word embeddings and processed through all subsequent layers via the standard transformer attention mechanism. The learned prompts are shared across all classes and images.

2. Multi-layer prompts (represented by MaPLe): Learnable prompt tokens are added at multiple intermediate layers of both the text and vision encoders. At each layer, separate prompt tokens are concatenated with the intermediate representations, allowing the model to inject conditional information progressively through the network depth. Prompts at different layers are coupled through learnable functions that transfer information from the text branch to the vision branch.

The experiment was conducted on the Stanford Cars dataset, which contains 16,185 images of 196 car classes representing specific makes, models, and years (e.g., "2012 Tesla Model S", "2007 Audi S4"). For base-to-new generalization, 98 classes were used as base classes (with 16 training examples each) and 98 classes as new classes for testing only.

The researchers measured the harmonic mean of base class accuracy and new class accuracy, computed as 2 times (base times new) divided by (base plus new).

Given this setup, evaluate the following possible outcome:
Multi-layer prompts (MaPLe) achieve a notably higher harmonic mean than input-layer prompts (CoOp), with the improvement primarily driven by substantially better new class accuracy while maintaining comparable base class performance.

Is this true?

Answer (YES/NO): NO